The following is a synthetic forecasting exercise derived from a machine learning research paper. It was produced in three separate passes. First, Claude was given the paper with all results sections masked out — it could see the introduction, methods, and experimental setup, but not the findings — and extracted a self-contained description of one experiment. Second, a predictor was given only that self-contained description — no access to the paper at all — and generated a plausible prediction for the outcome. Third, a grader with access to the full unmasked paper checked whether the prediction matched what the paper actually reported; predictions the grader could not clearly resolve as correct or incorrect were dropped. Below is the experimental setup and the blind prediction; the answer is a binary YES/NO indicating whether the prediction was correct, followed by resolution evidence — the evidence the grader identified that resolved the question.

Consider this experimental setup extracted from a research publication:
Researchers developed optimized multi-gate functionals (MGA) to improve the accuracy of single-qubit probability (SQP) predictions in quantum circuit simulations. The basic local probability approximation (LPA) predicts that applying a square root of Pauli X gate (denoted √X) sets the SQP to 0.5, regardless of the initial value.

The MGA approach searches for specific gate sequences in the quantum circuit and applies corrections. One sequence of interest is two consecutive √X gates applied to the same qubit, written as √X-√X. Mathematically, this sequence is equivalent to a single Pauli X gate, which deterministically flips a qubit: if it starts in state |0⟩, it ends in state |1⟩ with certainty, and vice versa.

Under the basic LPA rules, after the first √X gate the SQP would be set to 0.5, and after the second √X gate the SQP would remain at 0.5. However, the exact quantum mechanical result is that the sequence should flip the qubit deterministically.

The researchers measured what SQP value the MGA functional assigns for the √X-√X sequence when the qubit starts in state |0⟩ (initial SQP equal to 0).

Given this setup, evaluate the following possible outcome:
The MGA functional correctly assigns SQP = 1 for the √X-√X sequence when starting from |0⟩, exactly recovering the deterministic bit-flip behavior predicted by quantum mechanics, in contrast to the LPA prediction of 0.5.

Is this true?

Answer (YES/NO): YES